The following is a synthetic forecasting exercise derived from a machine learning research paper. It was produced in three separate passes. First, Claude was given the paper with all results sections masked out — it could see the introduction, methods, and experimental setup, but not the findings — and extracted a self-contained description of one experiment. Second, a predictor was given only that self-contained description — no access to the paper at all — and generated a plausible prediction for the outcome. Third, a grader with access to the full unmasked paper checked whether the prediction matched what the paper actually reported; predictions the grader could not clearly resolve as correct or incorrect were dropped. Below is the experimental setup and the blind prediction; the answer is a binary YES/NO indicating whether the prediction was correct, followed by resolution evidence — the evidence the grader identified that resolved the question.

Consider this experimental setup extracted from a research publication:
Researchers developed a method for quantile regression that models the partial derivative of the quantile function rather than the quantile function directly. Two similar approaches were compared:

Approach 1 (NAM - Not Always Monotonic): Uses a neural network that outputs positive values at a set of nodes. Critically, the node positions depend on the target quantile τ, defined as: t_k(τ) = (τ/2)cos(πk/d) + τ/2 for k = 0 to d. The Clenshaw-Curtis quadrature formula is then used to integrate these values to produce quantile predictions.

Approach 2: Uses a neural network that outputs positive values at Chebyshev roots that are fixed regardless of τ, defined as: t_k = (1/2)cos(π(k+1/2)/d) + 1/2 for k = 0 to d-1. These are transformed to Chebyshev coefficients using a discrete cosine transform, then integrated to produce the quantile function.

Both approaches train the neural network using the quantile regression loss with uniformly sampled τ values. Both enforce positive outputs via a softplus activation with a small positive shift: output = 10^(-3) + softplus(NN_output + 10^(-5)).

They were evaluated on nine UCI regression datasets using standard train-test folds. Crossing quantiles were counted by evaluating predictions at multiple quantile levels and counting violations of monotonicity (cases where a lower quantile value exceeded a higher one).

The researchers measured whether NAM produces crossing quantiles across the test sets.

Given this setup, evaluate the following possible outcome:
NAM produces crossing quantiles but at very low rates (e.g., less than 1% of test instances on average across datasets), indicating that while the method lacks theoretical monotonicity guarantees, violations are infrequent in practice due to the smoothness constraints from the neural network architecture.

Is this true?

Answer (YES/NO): NO